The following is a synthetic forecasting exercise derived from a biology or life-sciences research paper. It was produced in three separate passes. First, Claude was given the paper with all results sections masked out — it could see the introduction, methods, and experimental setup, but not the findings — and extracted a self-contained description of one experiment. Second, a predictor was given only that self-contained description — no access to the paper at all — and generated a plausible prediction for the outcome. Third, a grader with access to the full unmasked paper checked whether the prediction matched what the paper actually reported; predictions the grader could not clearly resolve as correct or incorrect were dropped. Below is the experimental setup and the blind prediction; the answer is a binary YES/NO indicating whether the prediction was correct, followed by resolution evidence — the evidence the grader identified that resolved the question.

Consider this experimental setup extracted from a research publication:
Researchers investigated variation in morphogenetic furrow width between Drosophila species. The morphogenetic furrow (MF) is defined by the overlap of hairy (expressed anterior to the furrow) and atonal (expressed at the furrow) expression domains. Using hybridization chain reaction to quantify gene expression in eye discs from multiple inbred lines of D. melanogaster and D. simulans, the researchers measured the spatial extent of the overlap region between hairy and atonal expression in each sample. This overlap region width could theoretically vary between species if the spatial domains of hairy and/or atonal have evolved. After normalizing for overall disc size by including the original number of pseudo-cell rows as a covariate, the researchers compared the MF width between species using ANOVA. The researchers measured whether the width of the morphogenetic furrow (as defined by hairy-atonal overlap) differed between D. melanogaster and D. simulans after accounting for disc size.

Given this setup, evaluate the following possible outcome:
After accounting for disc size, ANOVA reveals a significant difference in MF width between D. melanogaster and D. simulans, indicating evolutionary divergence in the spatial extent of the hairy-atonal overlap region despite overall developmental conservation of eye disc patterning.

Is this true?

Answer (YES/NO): YES